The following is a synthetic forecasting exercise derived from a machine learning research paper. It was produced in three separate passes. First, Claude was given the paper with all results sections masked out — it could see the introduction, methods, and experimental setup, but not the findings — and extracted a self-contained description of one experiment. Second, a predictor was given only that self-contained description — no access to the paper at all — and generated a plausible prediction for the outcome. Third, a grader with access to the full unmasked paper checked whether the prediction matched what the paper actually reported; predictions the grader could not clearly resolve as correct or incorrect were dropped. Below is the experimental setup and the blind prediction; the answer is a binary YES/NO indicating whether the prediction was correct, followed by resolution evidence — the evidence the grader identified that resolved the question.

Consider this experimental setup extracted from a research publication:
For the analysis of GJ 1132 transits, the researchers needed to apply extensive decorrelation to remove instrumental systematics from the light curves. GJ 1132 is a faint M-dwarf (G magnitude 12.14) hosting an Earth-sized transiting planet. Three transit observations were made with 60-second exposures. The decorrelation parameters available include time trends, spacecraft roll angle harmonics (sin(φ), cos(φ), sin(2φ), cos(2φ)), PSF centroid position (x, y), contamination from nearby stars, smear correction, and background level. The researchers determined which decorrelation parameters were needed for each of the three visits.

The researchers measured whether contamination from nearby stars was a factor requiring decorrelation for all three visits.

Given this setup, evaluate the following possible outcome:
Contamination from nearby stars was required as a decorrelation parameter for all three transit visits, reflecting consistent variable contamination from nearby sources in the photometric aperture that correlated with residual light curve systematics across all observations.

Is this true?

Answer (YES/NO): YES